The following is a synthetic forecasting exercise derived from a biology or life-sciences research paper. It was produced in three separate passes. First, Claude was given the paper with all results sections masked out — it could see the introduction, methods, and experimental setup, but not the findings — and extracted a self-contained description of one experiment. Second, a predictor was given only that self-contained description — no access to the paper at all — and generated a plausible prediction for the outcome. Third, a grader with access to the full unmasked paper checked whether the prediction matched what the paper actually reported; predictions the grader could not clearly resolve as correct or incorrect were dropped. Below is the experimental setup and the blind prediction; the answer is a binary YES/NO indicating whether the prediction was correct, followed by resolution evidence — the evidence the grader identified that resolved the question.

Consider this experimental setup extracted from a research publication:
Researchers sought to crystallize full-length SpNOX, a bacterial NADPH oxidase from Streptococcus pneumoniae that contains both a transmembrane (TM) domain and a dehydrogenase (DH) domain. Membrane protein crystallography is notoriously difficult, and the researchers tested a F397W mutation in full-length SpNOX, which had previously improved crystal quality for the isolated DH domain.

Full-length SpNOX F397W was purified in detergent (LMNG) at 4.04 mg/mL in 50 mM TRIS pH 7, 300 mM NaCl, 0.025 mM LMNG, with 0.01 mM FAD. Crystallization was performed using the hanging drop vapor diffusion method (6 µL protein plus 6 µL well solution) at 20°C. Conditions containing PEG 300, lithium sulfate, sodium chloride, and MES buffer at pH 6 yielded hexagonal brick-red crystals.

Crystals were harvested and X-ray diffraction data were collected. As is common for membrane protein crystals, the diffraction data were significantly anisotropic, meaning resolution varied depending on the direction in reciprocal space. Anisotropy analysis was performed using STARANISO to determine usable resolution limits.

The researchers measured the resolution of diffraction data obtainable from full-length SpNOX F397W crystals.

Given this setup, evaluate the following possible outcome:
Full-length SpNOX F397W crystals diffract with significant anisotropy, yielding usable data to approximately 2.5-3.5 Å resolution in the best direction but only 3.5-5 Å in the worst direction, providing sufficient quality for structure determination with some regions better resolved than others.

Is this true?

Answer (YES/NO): YES